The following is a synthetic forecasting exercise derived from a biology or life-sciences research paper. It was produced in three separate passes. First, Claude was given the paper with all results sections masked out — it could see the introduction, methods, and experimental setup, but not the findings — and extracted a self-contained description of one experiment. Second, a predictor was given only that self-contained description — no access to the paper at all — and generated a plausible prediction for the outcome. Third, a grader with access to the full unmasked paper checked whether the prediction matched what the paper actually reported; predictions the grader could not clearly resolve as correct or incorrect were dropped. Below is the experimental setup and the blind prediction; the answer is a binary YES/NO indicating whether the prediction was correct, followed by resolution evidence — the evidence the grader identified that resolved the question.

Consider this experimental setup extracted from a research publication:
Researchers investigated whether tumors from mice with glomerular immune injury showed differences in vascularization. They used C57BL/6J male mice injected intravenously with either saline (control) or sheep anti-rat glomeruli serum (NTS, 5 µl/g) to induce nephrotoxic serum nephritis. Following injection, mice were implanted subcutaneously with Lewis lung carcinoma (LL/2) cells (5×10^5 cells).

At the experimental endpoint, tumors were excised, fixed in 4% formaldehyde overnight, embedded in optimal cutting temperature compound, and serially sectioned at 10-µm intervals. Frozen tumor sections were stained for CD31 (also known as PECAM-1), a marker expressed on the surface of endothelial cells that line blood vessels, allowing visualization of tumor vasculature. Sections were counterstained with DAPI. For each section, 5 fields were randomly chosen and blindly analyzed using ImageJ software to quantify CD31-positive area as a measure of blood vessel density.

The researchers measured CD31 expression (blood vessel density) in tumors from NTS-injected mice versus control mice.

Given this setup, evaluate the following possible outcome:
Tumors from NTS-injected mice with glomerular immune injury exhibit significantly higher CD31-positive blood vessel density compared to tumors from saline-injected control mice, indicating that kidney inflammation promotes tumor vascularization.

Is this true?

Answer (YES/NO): NO